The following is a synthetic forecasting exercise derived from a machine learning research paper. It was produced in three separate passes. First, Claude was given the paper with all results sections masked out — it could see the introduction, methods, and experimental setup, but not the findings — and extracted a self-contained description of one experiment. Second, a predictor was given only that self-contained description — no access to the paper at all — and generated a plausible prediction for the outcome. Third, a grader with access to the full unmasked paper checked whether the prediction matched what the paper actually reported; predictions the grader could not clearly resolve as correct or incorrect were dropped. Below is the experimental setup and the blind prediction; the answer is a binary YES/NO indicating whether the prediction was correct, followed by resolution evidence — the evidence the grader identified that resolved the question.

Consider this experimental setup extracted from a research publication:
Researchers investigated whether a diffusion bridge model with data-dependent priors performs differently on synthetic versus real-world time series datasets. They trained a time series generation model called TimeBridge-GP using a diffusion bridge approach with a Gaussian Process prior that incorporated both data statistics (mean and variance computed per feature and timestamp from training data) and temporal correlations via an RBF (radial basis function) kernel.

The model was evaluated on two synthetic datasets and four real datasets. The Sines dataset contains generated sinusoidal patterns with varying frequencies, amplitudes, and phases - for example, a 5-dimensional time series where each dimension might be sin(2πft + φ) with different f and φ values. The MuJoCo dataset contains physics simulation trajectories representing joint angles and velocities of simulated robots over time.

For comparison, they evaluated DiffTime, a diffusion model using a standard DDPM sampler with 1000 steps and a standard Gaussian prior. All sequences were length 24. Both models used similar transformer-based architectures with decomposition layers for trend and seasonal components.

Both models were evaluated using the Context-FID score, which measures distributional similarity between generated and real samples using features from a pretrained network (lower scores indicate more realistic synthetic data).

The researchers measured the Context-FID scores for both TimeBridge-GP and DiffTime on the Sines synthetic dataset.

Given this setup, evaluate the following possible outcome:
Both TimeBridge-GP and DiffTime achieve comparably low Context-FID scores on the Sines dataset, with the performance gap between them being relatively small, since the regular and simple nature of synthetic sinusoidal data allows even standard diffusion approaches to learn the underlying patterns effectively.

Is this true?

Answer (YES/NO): YES